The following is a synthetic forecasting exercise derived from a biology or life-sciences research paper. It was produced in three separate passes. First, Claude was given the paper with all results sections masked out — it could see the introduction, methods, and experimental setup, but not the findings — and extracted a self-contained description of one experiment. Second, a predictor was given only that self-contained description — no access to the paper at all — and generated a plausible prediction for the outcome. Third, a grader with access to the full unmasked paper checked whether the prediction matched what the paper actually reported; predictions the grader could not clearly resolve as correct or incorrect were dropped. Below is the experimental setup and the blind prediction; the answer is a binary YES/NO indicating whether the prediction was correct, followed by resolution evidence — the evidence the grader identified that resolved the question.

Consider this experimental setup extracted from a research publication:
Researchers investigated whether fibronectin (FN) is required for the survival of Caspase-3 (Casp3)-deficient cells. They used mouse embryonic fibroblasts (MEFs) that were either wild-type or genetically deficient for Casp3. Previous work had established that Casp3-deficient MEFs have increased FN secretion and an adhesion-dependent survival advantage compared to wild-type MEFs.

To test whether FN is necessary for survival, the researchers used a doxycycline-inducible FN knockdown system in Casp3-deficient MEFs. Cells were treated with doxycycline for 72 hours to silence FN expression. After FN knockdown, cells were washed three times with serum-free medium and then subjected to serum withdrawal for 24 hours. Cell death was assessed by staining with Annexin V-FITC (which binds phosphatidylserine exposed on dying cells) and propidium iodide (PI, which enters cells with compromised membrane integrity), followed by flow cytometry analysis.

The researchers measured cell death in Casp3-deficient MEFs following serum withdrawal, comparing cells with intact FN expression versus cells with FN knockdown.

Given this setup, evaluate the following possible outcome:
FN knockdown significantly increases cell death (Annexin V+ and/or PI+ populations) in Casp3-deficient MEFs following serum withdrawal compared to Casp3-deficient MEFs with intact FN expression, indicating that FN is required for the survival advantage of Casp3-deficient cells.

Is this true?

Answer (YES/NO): YES